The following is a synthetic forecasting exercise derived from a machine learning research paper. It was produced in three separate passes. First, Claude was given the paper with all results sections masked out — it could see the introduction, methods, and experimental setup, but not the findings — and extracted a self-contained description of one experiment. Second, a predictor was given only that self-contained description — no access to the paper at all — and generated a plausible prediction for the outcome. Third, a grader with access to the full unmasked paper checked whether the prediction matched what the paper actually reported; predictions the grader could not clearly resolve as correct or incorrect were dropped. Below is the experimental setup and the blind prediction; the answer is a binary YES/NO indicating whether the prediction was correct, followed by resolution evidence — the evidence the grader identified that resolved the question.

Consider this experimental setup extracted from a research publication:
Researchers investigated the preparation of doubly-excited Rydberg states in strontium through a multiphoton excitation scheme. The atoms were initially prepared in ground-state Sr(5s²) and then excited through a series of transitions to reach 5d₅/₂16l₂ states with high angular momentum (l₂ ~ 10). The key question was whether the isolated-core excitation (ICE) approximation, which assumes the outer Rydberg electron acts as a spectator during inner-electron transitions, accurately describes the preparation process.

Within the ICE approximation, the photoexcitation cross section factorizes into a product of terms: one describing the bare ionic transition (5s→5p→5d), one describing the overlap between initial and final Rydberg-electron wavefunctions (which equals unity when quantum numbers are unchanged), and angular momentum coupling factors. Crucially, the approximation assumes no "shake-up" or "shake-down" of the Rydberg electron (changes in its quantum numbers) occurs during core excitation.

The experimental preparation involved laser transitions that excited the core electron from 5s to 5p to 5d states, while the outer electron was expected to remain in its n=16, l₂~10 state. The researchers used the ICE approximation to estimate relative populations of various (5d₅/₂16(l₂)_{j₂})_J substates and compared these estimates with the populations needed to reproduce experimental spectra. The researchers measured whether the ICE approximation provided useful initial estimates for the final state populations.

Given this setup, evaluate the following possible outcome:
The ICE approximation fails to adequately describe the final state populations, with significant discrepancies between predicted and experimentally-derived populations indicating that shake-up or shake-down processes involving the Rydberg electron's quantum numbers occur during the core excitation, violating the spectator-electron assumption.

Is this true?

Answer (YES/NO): NO